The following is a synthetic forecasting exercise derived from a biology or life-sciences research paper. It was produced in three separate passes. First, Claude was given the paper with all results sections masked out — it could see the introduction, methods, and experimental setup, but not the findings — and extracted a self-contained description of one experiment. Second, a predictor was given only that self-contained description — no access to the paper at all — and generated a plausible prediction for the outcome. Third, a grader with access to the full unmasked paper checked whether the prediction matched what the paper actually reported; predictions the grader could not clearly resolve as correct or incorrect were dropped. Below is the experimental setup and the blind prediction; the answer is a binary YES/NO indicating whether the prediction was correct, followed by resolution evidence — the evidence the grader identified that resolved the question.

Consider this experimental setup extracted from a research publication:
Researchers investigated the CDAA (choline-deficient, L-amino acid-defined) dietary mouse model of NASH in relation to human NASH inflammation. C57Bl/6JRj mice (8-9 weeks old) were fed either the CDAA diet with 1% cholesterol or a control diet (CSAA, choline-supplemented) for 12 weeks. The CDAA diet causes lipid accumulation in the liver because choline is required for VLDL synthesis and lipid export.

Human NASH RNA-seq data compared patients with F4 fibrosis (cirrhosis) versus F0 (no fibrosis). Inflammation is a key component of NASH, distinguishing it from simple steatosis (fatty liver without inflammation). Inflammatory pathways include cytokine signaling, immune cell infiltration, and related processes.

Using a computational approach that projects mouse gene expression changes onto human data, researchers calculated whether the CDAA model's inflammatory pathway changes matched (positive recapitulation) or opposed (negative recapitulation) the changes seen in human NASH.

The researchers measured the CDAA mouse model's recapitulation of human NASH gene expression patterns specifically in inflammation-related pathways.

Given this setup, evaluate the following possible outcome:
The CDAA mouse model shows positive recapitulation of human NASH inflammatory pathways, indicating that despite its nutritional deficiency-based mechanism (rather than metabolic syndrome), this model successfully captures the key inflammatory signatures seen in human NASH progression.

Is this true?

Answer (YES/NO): YES